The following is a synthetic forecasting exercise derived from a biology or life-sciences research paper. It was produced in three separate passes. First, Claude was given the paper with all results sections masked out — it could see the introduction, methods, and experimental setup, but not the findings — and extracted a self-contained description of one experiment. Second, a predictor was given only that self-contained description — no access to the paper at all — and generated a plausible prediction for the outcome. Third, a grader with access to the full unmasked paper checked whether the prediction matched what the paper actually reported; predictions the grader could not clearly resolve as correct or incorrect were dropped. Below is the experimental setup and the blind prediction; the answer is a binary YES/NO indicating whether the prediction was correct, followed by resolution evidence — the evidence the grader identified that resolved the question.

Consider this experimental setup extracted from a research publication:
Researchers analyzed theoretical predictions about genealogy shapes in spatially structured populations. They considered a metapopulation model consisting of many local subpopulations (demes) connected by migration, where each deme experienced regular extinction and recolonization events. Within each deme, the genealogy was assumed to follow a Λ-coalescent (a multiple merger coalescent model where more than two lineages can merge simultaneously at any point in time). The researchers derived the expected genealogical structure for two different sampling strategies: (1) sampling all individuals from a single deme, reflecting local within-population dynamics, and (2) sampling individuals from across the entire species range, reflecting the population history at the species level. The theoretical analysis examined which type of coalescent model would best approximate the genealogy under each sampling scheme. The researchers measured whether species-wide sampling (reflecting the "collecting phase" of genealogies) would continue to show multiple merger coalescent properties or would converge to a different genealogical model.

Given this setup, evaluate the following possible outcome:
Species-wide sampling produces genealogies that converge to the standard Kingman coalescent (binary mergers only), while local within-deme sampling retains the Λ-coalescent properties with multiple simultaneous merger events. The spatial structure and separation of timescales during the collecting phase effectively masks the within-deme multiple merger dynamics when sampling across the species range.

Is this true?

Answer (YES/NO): YES